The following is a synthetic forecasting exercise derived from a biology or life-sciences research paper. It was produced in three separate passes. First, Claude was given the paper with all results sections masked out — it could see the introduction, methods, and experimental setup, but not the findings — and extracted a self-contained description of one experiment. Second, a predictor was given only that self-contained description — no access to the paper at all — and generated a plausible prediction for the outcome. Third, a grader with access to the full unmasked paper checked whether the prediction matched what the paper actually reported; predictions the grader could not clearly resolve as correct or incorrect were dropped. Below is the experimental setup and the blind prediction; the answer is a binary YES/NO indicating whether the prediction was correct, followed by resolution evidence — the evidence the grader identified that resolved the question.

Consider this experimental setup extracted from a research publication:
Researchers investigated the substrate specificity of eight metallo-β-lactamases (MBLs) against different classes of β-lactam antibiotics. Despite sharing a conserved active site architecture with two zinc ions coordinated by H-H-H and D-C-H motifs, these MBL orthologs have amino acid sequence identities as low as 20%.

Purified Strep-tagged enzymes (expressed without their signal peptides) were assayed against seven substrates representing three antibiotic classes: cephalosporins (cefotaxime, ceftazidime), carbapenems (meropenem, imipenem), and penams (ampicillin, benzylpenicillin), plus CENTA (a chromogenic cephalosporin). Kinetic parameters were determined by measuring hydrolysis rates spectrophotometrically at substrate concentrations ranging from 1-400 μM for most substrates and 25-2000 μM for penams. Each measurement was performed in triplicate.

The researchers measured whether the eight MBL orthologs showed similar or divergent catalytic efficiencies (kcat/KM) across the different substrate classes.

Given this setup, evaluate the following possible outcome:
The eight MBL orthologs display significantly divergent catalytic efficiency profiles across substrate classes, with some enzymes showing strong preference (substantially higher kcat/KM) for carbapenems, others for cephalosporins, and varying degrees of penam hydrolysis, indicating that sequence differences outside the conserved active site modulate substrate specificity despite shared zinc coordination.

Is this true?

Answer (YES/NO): NO